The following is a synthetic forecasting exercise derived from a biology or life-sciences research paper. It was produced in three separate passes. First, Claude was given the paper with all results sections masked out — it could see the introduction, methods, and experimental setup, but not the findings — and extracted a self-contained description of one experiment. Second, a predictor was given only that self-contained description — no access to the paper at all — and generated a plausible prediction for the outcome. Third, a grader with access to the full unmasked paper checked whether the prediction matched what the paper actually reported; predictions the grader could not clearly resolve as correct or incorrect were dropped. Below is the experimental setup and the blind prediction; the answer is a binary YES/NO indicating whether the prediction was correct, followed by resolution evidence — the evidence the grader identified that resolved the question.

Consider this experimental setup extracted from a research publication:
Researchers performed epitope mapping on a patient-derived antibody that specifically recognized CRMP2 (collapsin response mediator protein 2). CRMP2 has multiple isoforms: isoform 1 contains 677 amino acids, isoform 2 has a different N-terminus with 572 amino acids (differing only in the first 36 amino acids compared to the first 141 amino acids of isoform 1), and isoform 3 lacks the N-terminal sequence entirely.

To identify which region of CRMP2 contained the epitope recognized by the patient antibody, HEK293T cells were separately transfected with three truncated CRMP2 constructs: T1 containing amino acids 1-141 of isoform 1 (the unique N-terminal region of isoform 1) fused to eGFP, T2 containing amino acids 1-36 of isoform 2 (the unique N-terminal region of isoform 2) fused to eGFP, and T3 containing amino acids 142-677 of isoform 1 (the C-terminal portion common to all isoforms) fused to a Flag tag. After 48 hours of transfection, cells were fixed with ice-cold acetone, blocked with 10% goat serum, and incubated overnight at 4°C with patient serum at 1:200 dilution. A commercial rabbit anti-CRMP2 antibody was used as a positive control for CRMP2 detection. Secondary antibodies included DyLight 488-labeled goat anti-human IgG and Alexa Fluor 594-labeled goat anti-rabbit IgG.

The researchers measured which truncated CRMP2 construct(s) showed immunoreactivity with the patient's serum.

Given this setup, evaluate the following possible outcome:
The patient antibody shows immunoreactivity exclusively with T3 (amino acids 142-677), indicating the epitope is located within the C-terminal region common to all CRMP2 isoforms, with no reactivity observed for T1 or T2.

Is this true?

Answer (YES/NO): YES